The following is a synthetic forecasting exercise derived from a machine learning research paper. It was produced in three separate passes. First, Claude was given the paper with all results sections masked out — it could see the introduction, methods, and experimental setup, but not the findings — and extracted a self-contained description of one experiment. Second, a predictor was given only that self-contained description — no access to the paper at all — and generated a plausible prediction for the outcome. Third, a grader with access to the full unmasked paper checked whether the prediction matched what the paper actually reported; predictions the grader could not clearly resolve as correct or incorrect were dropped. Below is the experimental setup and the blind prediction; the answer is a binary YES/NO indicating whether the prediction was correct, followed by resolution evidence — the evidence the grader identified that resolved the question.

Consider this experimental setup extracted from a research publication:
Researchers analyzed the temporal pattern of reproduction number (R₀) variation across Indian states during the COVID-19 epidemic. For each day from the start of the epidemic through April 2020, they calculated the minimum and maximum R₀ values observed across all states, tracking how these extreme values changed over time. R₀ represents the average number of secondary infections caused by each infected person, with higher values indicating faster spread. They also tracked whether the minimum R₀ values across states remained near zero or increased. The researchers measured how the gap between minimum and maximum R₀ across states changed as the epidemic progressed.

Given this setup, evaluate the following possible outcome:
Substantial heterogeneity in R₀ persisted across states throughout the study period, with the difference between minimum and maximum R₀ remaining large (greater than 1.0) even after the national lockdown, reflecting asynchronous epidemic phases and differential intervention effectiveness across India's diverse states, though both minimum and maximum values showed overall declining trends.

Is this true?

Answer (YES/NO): NO